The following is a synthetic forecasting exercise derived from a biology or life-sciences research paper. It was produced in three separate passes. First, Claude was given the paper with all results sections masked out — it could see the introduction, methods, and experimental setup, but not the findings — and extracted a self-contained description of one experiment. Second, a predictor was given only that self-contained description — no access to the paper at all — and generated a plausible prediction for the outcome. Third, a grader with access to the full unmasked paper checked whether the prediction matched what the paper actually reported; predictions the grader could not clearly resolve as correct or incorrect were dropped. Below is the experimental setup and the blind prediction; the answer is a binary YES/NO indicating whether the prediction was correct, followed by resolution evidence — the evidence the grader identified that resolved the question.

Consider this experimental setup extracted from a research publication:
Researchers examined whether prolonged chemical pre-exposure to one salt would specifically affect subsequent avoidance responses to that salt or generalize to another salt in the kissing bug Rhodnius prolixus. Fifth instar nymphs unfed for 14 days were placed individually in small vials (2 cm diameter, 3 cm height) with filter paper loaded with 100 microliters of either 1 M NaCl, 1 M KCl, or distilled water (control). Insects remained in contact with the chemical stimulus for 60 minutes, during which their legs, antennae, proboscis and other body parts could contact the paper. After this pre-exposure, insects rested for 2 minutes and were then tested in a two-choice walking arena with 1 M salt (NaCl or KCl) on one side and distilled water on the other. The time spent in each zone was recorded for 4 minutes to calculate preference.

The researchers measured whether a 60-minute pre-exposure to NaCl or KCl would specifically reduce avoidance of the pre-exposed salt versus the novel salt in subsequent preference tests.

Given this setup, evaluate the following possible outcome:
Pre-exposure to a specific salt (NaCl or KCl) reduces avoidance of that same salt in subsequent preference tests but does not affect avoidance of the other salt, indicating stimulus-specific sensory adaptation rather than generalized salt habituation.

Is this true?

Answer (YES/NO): NO